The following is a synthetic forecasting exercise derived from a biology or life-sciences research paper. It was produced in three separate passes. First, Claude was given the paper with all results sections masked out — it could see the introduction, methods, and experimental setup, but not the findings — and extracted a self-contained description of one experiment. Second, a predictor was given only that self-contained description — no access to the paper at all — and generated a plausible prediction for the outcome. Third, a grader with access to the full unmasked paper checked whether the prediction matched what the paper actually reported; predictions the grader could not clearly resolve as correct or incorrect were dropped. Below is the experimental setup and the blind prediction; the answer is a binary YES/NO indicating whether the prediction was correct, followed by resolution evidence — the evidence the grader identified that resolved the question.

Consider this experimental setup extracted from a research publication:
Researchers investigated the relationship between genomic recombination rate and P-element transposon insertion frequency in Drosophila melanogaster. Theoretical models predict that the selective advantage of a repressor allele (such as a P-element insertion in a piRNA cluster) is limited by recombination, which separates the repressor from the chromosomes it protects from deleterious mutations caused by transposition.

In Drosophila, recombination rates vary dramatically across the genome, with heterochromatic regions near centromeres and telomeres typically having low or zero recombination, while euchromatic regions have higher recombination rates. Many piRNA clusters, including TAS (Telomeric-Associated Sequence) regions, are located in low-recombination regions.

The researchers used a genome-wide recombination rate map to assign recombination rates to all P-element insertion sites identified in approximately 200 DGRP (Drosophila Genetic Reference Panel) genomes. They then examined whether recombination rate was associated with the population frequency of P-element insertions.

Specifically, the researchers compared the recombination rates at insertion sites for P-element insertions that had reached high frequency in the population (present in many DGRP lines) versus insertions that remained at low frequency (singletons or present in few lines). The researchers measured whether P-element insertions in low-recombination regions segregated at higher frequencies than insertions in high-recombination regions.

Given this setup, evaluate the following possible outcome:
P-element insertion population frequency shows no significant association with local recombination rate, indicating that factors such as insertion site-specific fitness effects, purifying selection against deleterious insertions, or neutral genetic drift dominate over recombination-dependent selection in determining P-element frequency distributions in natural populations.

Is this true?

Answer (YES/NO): NO